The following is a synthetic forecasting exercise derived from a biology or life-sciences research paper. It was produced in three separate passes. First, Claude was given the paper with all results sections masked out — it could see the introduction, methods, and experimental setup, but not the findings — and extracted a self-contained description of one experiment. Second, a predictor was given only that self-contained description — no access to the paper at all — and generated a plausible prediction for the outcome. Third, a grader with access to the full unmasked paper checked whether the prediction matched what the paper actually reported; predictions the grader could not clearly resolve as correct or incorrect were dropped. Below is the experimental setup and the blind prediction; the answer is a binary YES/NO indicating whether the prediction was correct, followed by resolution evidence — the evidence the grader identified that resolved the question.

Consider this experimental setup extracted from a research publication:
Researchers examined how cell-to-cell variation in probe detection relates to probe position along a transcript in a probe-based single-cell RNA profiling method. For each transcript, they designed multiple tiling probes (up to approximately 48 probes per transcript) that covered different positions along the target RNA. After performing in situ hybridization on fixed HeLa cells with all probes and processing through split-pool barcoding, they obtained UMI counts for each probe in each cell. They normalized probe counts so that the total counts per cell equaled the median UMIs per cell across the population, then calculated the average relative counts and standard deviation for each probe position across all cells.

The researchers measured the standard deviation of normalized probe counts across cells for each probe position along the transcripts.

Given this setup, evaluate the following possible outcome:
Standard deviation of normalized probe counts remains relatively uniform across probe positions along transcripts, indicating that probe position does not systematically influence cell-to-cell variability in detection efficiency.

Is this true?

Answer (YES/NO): NO